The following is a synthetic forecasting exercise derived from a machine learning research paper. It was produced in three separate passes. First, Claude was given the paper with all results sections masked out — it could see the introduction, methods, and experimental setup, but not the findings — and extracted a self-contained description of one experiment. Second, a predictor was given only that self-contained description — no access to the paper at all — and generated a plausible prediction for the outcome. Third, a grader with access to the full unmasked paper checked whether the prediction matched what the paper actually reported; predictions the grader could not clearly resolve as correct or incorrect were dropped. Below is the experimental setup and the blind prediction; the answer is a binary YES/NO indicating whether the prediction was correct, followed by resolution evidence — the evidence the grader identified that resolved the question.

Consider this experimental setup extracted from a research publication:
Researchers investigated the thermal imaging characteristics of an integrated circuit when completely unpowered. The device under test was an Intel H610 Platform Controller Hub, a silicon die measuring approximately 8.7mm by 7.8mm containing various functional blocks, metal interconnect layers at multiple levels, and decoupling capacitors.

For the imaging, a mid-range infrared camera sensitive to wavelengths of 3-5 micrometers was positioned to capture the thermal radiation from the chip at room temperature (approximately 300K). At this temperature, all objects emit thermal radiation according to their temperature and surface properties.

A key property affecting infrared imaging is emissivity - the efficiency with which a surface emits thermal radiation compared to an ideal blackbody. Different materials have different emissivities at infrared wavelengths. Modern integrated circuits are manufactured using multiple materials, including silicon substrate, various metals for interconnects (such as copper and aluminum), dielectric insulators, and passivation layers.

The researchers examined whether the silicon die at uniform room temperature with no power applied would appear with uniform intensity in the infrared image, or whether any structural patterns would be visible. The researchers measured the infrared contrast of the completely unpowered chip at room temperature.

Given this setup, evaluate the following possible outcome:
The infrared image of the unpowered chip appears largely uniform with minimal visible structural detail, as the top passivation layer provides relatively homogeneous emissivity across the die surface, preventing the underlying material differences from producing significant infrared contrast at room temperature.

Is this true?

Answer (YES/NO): NO